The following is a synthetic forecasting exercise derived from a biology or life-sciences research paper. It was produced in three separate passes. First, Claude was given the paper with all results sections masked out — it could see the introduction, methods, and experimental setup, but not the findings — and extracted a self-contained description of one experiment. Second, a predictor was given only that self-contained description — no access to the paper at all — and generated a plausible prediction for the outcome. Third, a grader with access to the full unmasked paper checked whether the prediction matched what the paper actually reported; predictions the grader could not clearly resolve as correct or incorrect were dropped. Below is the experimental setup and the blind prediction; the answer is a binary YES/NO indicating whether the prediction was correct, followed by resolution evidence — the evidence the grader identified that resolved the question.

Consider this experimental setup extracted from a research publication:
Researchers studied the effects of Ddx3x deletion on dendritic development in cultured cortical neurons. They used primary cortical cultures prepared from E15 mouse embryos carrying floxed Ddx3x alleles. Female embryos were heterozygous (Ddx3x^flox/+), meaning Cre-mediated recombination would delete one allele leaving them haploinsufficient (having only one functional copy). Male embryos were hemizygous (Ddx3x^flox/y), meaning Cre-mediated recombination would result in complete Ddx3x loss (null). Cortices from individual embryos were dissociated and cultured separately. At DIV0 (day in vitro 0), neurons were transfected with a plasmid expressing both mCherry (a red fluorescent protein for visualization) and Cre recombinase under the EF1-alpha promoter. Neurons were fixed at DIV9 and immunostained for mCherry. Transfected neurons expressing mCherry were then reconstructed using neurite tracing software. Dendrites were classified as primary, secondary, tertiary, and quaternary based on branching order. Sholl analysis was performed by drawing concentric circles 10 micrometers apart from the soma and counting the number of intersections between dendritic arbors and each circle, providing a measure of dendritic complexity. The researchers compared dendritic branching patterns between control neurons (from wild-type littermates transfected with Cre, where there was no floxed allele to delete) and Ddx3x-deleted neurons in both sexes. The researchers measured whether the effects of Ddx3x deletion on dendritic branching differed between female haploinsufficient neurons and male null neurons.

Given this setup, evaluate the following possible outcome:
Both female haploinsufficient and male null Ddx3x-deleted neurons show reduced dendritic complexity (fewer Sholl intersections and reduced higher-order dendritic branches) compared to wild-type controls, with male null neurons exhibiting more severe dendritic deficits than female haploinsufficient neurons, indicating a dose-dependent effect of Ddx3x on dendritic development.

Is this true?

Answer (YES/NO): NO